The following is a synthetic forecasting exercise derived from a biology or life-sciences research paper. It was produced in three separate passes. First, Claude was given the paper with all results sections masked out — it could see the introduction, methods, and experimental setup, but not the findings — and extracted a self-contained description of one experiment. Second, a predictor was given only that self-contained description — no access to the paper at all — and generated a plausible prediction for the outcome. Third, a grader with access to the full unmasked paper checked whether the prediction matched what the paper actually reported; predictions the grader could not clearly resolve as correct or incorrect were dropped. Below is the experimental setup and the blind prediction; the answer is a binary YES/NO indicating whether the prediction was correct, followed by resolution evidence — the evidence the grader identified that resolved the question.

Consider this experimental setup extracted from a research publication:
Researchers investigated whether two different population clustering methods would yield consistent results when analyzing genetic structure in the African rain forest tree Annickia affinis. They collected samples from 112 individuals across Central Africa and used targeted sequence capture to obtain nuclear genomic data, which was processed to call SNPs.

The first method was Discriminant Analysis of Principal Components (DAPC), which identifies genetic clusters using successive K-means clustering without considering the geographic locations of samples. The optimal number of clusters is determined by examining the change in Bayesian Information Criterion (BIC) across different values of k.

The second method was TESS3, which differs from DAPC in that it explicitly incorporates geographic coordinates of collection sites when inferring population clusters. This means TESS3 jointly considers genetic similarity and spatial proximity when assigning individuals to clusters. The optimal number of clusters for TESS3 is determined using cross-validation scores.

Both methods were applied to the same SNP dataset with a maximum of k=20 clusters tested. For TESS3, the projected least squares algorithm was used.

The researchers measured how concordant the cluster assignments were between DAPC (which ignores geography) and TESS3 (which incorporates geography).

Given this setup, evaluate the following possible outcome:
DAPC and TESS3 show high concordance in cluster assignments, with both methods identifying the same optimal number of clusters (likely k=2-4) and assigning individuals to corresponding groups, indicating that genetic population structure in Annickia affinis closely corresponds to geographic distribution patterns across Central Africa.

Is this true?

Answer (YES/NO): YES